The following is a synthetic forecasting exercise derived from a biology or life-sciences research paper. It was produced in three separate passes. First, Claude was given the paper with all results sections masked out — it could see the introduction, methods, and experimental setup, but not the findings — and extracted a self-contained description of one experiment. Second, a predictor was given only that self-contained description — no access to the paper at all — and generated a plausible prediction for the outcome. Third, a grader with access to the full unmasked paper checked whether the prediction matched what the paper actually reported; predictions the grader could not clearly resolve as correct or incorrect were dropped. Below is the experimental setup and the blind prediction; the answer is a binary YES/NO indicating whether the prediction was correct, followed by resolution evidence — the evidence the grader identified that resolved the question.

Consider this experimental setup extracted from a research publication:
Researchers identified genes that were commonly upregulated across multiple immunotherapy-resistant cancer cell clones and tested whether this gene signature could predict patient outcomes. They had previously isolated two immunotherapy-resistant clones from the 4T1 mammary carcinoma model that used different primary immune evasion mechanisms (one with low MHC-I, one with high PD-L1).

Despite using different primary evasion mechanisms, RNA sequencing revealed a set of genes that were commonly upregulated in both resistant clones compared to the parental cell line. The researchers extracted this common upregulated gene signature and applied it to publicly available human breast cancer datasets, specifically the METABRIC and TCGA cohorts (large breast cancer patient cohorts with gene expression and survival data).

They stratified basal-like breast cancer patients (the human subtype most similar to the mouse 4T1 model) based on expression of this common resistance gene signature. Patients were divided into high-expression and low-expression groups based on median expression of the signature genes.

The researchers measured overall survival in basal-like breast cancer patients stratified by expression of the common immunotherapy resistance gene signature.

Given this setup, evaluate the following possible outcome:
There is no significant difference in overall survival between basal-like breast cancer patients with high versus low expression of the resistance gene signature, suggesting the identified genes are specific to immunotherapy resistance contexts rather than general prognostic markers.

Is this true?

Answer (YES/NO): NO